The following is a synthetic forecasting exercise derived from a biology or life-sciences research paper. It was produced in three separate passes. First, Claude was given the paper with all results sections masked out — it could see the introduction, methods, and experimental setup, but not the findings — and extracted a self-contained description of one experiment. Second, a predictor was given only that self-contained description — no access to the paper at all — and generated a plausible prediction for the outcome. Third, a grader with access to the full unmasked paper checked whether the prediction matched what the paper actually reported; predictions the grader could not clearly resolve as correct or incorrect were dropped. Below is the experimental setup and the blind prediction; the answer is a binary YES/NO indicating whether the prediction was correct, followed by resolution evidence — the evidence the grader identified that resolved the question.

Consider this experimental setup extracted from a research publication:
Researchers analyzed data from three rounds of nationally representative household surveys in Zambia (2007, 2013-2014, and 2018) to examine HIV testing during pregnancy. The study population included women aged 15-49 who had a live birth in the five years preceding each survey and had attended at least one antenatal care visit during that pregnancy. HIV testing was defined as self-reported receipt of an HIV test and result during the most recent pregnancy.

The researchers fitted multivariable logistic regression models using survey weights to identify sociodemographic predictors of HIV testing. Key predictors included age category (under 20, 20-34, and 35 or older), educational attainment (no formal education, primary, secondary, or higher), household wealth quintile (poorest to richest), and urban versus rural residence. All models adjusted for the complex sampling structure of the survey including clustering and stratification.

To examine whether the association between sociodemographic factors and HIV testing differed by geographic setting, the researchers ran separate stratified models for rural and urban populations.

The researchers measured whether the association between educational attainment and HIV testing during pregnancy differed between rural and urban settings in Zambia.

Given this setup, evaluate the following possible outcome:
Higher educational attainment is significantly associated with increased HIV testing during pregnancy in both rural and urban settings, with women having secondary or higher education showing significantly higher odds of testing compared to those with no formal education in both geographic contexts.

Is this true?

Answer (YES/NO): NO